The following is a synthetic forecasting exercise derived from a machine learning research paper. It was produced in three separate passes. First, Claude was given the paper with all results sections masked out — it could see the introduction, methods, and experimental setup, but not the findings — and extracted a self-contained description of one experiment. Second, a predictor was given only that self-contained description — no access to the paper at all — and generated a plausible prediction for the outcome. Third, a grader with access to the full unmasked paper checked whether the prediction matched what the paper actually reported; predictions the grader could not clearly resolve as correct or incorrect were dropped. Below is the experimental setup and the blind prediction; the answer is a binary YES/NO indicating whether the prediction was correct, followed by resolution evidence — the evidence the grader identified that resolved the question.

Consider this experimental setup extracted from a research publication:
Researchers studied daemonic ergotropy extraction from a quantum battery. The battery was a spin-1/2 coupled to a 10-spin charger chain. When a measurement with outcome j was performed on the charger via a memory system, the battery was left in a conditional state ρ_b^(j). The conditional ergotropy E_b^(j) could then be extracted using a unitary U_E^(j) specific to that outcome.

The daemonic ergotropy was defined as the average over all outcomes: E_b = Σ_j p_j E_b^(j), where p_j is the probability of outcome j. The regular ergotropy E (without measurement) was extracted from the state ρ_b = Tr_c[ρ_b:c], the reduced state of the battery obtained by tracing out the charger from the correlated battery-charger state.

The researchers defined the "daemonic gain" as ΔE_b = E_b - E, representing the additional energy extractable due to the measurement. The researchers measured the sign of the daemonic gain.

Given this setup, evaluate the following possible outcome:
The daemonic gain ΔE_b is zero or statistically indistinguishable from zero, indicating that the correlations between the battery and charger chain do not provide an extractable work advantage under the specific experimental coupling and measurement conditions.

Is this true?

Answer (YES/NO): NO